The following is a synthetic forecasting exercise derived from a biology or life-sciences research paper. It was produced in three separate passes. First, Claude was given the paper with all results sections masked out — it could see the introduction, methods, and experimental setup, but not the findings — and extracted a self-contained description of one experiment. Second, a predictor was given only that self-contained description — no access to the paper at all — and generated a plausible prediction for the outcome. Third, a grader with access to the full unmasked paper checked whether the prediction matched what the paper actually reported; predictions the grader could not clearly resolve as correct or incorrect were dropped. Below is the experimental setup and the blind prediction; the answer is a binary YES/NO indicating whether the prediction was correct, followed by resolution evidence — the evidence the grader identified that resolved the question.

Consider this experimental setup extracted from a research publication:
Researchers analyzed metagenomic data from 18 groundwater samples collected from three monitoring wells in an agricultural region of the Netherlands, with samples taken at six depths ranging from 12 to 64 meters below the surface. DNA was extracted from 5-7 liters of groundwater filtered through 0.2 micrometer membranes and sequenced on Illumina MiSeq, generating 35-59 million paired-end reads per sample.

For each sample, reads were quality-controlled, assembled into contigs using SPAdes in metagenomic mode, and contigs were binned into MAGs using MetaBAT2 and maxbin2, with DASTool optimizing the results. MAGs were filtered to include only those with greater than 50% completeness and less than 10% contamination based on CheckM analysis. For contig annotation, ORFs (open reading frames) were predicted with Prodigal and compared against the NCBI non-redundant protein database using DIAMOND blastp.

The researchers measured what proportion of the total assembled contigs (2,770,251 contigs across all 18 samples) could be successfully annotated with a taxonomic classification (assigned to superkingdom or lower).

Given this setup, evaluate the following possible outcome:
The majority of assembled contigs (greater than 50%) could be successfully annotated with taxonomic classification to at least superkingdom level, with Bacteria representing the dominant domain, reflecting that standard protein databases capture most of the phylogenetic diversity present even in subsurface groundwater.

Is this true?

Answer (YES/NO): YES